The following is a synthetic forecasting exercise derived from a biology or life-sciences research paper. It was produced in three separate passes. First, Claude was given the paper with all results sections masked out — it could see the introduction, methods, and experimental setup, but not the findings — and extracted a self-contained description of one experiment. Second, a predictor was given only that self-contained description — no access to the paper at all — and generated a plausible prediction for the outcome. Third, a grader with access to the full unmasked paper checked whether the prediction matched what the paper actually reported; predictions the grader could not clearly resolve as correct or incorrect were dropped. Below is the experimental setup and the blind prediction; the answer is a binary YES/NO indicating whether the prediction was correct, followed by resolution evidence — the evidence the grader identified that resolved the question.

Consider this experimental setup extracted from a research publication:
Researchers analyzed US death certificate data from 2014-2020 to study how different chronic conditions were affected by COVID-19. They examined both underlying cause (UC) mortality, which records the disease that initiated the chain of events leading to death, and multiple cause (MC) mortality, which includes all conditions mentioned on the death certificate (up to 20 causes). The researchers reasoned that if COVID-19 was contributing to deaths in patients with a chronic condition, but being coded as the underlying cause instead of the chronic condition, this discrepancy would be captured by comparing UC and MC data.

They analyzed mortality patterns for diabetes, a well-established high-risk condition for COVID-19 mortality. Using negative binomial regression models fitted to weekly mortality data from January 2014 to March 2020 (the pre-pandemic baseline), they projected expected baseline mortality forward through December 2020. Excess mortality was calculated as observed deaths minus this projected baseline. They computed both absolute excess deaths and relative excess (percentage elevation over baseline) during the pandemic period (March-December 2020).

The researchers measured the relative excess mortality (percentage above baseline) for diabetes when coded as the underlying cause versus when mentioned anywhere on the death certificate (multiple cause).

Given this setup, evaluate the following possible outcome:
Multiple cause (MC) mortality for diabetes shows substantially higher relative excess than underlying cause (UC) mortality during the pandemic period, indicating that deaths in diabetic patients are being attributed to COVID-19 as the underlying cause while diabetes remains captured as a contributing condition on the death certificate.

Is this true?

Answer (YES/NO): YES